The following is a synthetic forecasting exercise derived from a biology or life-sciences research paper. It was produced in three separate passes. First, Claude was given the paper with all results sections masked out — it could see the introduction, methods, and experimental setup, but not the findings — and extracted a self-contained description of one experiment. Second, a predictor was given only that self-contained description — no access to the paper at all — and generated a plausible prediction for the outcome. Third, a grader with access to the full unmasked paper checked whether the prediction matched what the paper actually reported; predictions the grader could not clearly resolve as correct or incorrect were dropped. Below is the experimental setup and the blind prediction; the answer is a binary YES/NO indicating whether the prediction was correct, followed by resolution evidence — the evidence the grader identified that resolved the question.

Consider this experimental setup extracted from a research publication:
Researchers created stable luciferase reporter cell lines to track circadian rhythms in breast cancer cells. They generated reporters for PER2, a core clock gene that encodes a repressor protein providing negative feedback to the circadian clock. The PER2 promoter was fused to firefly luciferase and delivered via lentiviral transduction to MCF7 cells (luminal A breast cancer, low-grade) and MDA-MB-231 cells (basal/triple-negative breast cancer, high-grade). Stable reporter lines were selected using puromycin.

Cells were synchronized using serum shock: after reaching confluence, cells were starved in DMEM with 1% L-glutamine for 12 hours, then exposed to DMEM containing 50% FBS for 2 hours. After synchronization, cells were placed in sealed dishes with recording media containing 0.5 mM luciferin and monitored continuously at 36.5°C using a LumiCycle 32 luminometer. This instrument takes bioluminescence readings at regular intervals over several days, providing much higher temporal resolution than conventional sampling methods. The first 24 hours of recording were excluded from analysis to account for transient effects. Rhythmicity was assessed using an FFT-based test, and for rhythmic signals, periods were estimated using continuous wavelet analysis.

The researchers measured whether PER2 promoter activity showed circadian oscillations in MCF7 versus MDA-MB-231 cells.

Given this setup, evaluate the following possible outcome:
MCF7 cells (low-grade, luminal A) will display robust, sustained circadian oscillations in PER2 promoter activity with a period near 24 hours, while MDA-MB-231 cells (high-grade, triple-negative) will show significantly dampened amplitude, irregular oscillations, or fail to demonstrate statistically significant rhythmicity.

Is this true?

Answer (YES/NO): YES